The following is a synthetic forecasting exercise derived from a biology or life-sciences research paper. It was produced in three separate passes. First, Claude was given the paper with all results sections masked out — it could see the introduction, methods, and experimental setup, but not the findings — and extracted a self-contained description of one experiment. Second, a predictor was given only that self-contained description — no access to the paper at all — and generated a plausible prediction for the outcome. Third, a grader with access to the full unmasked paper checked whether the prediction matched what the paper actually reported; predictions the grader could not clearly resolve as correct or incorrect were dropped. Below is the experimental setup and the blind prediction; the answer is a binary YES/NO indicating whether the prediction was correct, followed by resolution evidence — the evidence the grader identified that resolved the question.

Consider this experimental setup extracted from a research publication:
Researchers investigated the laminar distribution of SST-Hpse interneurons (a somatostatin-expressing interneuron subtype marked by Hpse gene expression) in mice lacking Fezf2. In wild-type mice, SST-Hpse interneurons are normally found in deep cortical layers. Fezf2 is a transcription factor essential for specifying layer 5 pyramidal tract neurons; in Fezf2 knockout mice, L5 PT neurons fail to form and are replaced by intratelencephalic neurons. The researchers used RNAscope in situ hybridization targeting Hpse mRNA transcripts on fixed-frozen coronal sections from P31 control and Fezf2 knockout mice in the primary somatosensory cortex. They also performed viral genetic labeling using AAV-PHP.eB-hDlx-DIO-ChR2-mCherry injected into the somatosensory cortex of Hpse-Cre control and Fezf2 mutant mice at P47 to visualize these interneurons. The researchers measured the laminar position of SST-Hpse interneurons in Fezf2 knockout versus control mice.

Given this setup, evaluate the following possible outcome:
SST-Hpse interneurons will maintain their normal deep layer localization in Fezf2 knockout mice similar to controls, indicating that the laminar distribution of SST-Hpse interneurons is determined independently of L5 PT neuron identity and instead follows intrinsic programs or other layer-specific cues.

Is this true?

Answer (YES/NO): NO